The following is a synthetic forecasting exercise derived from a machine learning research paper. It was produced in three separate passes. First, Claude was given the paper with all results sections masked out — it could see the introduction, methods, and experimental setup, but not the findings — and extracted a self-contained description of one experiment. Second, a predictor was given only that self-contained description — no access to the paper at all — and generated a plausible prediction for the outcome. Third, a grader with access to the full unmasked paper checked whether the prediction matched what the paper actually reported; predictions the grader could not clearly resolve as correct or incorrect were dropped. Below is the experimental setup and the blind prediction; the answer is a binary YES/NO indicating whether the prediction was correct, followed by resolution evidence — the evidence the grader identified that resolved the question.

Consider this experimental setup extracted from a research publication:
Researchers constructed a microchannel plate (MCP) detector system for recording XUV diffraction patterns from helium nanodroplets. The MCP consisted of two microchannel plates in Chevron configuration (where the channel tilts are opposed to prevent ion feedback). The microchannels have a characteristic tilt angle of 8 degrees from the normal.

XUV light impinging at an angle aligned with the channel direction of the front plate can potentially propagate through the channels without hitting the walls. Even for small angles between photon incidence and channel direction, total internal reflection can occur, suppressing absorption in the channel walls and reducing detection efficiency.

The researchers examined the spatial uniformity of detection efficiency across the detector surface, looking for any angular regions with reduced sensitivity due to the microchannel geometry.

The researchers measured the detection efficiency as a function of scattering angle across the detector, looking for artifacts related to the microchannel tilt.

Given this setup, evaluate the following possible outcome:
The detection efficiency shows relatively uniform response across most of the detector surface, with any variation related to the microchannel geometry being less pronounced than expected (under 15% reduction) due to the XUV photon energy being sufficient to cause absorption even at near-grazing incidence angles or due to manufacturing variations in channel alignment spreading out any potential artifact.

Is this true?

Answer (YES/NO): NO